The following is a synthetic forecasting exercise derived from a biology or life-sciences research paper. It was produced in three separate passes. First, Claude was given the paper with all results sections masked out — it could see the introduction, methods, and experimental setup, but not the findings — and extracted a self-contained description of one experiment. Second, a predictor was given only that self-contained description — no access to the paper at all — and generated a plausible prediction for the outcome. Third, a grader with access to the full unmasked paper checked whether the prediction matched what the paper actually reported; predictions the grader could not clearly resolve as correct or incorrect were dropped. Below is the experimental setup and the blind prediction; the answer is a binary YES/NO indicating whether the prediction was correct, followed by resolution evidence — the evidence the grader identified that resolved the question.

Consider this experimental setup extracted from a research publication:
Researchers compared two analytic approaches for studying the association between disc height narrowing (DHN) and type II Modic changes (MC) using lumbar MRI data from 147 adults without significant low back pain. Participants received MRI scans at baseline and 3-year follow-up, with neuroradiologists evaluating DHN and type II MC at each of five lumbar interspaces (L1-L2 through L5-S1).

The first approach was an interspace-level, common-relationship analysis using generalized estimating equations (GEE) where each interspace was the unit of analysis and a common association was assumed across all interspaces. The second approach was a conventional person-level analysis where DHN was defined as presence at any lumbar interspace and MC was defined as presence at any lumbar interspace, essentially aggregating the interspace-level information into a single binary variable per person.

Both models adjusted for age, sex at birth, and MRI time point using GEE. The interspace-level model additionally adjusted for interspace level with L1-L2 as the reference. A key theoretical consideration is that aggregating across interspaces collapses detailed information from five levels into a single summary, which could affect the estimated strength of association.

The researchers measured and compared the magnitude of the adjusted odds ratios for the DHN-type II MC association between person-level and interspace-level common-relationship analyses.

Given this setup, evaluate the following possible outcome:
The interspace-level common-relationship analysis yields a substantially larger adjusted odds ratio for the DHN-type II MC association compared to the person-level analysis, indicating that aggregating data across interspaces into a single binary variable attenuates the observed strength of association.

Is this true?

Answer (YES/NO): YES